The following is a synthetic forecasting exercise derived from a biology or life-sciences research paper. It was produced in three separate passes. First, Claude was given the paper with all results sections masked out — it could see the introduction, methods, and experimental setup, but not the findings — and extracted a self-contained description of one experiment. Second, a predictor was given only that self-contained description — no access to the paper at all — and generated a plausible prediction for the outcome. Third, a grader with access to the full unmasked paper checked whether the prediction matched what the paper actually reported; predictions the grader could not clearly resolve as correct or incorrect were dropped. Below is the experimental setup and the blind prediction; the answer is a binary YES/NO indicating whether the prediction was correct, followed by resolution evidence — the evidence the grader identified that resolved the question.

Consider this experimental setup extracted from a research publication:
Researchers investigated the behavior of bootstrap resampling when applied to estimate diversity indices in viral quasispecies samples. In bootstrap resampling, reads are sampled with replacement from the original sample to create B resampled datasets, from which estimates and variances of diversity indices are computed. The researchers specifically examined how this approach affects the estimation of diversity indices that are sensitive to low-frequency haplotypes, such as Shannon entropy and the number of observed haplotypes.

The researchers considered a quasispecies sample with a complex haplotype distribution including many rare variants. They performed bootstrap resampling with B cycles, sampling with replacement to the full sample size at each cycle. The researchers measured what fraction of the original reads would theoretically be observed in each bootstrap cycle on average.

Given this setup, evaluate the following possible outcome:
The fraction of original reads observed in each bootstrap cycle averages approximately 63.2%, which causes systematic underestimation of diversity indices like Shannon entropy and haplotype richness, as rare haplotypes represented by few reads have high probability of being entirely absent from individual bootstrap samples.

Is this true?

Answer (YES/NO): YES